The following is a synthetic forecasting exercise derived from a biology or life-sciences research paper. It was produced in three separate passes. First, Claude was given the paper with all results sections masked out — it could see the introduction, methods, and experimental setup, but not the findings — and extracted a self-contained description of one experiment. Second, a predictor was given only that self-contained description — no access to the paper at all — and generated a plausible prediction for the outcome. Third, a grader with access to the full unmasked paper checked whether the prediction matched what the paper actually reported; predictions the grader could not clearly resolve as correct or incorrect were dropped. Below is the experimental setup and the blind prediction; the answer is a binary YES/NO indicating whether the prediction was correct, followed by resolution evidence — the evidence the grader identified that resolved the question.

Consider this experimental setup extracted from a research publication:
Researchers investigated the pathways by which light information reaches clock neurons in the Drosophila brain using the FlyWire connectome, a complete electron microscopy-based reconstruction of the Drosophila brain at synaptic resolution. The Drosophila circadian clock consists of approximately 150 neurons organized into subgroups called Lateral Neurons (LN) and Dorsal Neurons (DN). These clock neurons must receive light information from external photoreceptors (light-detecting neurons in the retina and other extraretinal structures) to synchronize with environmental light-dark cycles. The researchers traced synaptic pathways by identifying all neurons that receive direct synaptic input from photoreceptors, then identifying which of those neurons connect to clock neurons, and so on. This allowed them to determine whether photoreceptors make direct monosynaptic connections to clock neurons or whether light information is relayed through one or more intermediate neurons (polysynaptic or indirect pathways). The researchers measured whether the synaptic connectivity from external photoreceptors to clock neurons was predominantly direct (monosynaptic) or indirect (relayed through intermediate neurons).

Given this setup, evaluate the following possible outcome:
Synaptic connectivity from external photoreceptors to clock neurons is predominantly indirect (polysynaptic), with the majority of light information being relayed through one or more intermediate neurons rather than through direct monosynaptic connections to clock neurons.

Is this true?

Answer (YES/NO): YES